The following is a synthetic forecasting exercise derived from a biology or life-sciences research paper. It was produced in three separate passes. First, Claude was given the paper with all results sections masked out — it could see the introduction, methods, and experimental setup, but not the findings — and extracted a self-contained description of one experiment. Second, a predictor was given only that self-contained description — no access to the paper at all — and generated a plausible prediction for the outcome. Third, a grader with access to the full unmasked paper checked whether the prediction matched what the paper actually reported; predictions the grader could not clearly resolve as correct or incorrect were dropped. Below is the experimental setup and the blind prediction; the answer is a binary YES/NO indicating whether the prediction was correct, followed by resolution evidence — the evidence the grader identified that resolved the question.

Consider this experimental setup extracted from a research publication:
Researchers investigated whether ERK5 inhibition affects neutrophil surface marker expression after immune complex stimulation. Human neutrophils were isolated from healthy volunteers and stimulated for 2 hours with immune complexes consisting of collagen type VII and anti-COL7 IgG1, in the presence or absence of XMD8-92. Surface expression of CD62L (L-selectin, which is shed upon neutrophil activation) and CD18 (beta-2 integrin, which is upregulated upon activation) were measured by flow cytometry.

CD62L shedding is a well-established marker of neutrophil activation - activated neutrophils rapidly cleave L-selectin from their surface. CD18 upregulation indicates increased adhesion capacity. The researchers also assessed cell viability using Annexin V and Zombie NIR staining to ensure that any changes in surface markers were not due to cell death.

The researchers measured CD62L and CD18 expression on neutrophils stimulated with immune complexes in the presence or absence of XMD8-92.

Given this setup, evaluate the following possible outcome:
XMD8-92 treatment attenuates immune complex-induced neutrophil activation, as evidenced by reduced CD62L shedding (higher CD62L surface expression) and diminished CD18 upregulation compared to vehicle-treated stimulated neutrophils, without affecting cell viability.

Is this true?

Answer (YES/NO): NO